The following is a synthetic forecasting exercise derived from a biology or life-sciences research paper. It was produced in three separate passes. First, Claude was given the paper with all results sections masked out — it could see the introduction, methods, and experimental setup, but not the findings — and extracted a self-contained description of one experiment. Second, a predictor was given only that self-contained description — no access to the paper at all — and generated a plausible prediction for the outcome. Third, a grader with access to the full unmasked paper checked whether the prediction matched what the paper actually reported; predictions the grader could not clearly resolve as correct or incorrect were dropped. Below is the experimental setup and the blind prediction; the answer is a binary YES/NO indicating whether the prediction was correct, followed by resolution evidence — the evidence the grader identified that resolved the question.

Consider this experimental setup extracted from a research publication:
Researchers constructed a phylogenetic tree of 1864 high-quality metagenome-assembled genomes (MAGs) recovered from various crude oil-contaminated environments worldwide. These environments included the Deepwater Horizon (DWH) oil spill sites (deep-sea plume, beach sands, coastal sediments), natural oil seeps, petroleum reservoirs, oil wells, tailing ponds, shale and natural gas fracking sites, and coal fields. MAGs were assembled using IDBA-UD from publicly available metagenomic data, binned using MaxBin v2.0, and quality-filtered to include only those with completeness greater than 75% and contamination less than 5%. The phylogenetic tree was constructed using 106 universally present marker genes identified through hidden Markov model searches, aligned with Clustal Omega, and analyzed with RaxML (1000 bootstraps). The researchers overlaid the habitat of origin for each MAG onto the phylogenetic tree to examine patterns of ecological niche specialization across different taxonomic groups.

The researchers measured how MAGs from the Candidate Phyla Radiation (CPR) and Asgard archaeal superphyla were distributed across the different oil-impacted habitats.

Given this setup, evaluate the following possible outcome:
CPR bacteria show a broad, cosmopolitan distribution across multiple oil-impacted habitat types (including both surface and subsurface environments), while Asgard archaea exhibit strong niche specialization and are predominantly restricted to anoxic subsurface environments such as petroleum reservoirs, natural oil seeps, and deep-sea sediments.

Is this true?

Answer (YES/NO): NO